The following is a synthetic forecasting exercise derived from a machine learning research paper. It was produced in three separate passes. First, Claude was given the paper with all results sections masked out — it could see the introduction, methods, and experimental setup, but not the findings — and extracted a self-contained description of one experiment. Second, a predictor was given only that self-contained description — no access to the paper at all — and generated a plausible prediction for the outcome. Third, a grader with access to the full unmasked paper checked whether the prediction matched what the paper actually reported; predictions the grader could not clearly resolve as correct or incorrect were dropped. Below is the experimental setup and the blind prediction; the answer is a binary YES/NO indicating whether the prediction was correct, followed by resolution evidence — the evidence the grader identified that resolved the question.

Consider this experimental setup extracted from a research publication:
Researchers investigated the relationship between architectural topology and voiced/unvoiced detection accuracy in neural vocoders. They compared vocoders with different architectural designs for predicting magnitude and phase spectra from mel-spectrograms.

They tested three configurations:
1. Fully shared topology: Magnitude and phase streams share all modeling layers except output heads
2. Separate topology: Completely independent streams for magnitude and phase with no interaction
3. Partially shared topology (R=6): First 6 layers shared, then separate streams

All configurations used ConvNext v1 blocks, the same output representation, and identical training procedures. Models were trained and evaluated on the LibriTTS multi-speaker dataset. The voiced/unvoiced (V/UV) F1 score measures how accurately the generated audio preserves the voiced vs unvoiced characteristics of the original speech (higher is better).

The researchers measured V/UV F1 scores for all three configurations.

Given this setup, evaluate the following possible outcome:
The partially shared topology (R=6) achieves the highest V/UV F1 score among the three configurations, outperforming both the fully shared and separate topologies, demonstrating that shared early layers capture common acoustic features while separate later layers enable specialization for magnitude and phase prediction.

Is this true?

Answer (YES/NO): NO